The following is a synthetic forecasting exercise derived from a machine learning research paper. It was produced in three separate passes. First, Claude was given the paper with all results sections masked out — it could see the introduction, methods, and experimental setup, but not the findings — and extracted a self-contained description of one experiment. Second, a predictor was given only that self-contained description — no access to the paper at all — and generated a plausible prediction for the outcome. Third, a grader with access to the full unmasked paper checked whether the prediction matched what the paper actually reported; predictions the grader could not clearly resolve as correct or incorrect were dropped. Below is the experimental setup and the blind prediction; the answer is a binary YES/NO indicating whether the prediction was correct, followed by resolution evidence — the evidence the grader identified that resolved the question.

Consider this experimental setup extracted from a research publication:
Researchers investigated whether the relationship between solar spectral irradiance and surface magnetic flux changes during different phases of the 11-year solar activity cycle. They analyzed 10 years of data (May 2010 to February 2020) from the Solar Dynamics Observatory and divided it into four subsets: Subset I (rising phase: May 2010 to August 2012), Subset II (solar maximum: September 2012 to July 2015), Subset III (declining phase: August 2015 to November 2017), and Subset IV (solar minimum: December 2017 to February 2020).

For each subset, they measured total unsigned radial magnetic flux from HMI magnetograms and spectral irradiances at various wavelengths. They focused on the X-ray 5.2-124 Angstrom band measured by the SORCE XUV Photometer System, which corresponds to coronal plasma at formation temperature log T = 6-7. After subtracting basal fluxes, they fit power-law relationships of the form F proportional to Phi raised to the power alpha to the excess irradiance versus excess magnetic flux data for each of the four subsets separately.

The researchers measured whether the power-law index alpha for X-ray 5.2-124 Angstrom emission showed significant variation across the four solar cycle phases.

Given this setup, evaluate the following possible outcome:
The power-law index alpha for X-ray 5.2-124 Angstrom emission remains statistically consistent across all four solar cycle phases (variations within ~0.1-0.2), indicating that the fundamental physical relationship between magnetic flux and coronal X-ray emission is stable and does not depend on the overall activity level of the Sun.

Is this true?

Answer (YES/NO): NO